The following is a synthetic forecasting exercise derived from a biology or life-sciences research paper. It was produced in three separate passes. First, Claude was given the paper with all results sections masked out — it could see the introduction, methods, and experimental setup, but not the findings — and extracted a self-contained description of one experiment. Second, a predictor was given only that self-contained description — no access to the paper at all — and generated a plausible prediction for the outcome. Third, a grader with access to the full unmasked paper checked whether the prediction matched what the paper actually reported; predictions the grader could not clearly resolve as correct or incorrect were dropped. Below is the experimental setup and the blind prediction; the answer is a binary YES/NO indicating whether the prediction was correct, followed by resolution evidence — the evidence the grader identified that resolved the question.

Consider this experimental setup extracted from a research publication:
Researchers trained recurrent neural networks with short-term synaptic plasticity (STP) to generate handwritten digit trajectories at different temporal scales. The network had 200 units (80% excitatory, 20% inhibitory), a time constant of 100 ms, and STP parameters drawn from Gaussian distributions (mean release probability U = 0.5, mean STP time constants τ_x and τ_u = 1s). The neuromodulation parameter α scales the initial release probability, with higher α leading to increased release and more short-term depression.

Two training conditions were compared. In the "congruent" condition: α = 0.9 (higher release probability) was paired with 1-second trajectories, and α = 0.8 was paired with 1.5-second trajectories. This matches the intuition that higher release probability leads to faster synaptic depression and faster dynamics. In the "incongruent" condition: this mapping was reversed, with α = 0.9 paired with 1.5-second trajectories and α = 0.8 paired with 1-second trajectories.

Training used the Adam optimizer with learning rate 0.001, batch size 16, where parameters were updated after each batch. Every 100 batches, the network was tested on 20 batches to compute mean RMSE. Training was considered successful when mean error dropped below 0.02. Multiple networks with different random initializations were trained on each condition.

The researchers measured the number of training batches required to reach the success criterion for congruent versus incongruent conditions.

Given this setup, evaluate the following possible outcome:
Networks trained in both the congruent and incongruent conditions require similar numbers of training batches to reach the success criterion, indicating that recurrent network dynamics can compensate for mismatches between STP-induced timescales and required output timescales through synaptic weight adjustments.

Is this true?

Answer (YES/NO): NO